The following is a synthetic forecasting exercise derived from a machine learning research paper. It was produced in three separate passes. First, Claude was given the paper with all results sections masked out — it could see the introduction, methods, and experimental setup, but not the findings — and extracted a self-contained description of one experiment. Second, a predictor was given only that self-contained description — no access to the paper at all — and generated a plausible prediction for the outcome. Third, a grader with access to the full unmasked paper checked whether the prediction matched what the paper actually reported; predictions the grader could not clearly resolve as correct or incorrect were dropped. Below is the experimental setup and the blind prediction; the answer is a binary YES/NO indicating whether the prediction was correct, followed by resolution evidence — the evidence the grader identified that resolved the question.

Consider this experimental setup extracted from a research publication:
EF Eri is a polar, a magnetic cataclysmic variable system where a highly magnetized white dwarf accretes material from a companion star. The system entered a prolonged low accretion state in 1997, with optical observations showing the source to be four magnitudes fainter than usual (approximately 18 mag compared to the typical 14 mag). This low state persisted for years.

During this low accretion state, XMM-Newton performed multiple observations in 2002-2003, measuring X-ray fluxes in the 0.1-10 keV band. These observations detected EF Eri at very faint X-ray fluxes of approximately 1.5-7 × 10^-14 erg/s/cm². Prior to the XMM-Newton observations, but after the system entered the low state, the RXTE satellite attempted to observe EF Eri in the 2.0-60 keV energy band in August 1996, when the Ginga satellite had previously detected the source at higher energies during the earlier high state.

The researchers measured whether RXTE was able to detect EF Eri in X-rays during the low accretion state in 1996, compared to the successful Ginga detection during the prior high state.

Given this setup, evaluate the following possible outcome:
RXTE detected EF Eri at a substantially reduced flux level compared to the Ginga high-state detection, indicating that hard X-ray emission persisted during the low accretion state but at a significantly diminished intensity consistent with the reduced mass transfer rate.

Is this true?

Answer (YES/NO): NO